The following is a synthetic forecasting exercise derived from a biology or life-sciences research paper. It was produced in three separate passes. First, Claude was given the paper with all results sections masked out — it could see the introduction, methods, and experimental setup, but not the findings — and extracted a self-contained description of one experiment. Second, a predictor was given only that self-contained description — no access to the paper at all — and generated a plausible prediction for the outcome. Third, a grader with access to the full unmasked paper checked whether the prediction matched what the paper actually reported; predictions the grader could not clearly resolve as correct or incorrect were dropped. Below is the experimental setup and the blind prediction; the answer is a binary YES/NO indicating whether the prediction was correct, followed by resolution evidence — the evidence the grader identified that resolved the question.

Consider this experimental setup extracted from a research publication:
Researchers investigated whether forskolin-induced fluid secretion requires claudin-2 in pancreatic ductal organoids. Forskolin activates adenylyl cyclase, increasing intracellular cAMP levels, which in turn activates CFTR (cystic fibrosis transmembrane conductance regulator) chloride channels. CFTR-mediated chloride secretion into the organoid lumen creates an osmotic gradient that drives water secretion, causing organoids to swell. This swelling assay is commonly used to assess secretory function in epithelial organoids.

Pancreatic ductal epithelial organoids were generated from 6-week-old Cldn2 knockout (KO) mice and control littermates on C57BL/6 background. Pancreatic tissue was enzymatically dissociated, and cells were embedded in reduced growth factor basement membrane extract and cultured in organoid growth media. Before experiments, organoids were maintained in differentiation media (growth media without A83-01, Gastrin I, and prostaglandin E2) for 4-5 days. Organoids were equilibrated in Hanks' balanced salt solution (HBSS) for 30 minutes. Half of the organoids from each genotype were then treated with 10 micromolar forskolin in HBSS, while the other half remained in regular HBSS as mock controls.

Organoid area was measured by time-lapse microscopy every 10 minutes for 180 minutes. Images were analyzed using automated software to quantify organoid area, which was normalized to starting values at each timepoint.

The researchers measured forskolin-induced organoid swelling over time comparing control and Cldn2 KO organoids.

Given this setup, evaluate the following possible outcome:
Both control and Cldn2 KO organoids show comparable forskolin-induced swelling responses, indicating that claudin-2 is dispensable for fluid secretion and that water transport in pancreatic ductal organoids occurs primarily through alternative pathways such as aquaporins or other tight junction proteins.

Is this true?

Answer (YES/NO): NO